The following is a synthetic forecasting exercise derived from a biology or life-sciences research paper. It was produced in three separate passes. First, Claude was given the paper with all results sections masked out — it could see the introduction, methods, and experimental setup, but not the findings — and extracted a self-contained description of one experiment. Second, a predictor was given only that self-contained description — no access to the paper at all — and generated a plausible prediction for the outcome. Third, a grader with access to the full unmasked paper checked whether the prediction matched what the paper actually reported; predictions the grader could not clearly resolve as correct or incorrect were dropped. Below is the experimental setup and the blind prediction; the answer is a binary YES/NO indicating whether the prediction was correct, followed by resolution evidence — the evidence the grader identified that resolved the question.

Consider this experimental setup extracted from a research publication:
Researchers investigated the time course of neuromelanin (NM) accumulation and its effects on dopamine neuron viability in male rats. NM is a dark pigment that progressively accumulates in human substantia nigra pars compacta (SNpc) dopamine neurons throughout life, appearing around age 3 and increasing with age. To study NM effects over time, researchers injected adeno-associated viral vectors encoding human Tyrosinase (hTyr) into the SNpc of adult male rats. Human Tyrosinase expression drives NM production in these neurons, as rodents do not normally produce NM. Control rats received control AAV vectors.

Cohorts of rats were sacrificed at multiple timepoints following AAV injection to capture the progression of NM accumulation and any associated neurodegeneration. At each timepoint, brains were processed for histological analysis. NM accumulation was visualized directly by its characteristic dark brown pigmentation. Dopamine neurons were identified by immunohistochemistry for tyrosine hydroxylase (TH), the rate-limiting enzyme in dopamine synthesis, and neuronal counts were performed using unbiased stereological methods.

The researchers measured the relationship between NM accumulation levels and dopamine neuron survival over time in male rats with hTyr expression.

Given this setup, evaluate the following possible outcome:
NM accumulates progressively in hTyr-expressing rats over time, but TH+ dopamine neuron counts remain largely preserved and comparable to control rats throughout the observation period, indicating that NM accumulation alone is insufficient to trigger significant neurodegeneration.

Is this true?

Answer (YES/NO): NO